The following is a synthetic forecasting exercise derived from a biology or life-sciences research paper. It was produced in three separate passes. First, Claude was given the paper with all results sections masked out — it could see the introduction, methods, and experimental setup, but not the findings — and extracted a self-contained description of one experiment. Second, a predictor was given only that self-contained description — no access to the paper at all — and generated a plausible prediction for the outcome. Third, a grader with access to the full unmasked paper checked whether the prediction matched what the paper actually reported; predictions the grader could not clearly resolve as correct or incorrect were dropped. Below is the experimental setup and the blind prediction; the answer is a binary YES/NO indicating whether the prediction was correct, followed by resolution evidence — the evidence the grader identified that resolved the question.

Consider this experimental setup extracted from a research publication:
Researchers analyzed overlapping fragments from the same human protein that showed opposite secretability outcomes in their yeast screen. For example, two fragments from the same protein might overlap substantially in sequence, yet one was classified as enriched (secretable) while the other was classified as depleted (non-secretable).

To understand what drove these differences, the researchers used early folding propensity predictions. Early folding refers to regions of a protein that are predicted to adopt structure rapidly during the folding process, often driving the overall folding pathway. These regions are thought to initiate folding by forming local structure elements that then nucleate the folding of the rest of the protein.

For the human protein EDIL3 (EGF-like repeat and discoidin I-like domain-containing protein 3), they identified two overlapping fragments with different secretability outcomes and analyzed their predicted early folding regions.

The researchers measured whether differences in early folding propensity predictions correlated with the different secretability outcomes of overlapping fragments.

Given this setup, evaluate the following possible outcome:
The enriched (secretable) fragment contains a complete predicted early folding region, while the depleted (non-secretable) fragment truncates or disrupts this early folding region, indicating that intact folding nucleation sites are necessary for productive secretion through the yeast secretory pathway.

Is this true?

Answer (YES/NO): NO